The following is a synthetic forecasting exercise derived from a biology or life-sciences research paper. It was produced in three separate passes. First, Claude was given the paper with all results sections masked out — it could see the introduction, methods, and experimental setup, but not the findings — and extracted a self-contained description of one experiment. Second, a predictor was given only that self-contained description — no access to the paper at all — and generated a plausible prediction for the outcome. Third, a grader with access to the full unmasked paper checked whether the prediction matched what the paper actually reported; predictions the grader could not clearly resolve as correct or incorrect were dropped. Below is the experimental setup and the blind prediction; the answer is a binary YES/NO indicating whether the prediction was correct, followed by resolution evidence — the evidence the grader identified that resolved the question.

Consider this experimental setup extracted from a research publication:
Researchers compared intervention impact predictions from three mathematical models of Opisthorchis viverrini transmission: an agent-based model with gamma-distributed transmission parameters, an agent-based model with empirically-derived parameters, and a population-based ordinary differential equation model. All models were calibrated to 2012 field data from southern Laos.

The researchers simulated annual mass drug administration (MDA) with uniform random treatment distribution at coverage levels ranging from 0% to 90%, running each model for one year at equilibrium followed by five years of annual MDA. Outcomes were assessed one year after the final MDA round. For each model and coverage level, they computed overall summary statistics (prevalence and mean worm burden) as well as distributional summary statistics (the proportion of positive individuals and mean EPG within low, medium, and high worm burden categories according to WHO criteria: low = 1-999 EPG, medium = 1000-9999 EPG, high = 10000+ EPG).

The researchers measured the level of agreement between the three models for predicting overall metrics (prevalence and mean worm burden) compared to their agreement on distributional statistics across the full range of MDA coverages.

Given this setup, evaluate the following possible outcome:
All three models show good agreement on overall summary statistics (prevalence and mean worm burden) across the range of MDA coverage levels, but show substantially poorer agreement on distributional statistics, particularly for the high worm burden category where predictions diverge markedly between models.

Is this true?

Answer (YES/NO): YES